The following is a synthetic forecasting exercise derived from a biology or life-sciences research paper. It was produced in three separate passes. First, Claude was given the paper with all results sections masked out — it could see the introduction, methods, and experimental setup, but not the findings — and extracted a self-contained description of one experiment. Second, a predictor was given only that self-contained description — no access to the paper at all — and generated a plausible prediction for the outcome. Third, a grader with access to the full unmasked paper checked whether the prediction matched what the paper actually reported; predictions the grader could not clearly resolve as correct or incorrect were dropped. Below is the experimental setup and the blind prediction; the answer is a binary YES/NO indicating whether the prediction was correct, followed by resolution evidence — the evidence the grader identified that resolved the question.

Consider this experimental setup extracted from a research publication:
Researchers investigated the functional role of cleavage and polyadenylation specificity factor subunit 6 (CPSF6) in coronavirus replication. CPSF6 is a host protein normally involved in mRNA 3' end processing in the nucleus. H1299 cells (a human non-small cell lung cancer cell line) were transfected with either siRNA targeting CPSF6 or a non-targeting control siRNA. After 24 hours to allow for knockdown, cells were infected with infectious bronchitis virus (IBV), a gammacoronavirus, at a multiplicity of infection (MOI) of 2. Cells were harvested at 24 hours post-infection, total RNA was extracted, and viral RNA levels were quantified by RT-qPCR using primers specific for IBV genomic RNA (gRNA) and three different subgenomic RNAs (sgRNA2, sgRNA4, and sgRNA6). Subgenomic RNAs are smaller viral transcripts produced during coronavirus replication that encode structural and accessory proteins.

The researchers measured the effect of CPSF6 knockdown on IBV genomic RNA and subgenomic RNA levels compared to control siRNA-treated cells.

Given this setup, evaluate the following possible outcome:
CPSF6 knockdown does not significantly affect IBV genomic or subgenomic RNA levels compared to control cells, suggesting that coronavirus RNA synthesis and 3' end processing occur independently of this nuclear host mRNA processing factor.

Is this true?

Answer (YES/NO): NO